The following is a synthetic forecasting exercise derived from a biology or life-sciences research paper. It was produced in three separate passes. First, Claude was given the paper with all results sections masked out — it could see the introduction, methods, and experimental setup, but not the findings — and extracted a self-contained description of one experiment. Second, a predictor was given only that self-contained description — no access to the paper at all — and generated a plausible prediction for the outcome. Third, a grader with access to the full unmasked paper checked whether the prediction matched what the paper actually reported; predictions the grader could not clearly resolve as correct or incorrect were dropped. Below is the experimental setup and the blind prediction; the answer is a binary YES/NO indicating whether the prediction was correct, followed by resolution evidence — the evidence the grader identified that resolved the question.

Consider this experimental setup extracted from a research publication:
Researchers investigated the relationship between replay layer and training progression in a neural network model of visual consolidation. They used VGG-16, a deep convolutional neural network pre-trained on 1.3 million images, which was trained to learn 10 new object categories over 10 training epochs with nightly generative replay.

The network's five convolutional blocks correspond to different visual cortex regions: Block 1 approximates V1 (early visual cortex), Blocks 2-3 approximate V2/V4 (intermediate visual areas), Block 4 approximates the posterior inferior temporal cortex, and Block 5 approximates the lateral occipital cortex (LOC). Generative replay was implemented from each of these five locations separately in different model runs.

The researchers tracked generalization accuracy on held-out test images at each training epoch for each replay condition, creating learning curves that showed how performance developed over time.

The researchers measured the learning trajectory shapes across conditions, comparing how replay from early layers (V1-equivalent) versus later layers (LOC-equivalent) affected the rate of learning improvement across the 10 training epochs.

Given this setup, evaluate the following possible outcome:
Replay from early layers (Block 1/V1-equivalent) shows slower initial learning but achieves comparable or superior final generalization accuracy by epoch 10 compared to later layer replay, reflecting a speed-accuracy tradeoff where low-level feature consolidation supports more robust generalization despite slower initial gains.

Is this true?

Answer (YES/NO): NO